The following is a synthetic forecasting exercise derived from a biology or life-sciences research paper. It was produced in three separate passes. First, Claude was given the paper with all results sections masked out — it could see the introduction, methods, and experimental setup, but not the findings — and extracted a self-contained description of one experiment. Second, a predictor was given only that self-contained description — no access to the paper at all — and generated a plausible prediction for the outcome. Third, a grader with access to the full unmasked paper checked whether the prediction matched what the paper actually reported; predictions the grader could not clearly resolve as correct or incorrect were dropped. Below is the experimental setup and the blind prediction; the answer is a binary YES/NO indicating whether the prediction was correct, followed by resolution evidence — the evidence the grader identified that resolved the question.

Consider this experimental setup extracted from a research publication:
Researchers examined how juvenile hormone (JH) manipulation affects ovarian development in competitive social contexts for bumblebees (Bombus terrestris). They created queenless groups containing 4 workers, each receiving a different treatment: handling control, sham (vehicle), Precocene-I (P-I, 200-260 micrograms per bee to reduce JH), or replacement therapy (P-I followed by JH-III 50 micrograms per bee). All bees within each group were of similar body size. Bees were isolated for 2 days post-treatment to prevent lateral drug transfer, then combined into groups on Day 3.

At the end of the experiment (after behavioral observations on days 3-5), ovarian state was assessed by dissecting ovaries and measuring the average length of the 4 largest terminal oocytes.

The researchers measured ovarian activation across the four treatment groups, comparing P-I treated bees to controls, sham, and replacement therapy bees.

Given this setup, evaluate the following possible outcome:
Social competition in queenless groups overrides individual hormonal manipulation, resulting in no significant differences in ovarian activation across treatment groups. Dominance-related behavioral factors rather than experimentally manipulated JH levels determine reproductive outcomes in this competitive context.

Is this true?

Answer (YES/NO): NO